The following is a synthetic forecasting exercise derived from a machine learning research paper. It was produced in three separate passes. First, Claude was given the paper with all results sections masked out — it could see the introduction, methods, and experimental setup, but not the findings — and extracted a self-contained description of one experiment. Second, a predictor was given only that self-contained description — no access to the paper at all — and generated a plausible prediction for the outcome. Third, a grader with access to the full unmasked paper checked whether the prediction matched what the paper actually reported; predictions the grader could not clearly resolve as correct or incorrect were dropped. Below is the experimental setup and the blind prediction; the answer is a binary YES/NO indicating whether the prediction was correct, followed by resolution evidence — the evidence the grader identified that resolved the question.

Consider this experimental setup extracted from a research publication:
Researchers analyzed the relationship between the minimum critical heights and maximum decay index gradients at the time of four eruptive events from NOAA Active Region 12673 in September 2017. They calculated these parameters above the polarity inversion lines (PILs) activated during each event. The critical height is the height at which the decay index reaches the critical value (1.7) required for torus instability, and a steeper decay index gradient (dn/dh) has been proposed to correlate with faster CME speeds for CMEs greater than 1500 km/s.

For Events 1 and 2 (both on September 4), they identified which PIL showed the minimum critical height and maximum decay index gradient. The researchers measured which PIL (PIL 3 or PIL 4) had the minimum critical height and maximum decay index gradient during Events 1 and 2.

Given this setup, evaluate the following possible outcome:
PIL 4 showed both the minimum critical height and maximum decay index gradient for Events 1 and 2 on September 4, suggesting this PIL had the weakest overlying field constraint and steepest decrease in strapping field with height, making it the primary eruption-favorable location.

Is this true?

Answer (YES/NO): NO